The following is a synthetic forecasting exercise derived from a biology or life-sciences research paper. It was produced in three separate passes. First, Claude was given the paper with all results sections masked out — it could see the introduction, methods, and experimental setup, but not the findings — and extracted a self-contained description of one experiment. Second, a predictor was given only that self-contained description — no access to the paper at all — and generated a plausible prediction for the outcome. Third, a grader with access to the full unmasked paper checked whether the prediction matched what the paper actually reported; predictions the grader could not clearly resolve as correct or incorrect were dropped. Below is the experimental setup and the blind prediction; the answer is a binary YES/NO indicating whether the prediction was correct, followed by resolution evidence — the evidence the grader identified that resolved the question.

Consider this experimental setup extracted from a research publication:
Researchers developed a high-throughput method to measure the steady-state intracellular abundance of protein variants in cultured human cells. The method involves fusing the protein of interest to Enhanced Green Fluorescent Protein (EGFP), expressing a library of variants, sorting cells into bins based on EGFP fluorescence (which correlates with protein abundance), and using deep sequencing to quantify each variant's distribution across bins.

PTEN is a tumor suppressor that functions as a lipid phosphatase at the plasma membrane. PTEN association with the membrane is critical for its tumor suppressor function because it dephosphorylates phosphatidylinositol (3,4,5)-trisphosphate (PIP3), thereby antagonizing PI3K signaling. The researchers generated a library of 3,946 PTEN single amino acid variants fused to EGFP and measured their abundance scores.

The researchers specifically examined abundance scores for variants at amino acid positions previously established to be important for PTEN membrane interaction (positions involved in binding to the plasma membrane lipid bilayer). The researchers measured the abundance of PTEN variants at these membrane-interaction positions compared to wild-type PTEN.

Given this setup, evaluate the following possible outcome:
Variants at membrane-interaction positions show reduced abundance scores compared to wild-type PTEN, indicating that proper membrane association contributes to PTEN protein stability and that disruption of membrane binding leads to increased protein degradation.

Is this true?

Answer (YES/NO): NO